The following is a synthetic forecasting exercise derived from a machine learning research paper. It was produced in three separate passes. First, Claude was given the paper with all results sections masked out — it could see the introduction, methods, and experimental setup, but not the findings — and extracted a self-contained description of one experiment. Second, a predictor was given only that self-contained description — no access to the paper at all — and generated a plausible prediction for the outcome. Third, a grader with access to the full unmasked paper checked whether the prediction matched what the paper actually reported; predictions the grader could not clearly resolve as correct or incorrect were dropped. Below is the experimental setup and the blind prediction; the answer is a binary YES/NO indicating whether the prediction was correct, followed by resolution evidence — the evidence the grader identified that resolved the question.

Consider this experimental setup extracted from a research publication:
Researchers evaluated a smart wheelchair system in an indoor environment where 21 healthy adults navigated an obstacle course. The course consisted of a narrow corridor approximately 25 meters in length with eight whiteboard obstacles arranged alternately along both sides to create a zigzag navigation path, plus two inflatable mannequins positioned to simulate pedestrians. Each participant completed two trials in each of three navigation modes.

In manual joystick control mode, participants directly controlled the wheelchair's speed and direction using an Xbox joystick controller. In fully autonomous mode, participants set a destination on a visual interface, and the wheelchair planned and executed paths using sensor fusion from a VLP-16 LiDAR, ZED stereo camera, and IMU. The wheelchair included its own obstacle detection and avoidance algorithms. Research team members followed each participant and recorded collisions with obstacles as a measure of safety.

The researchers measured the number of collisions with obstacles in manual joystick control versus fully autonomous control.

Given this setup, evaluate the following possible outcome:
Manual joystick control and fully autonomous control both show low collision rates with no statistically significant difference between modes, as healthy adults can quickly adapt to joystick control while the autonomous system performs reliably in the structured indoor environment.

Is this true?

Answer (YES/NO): NO